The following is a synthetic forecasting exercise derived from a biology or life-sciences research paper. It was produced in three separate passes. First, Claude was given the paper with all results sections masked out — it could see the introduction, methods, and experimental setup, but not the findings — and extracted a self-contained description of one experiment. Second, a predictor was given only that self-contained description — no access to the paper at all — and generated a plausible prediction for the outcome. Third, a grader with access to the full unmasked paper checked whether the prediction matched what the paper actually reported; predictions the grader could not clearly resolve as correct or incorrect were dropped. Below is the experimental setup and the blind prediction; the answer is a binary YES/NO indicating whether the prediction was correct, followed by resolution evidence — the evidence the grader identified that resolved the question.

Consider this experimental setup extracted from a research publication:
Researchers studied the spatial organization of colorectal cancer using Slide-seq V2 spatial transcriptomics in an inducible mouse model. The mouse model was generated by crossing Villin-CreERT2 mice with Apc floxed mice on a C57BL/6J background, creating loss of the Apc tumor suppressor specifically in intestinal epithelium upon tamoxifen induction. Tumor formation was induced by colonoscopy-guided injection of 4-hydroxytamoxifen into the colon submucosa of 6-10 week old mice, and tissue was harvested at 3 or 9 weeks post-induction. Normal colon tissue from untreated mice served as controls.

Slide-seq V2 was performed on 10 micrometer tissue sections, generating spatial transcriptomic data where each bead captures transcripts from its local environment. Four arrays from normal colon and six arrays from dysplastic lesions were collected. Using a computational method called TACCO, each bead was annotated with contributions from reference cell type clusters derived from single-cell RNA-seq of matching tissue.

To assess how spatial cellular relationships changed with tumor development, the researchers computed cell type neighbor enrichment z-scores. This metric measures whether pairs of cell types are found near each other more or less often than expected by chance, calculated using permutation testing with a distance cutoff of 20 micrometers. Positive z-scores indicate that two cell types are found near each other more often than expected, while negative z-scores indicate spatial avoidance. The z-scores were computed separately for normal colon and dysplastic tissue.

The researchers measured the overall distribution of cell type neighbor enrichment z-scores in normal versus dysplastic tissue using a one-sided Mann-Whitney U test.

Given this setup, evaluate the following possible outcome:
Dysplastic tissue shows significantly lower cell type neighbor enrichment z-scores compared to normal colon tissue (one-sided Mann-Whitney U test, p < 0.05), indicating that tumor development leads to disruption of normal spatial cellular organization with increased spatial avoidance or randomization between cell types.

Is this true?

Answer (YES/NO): YES